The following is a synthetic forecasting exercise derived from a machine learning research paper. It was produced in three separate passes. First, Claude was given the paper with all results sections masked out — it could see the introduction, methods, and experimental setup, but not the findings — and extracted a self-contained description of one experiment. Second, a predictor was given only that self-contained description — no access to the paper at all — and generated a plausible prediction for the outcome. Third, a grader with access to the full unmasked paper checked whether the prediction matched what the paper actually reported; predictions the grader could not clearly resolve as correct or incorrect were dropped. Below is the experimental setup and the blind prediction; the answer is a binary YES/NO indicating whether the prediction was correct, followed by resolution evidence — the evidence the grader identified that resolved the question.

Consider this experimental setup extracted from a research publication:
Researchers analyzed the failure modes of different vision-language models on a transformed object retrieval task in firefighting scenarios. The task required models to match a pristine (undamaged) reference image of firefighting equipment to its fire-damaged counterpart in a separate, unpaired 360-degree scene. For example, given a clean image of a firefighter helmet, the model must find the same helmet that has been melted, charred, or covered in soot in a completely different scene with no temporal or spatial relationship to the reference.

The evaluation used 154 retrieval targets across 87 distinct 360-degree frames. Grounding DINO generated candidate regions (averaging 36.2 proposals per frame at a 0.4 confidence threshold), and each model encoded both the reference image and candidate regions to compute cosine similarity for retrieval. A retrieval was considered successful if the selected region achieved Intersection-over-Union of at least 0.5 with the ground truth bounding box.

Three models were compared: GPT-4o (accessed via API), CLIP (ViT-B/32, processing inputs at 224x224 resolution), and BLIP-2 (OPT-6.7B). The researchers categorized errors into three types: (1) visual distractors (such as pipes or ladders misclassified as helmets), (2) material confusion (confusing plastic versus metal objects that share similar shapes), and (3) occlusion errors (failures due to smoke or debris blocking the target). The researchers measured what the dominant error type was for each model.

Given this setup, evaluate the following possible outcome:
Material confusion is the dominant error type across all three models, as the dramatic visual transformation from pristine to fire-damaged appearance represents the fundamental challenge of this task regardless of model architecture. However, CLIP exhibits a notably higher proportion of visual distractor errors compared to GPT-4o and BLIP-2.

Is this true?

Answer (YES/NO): NO